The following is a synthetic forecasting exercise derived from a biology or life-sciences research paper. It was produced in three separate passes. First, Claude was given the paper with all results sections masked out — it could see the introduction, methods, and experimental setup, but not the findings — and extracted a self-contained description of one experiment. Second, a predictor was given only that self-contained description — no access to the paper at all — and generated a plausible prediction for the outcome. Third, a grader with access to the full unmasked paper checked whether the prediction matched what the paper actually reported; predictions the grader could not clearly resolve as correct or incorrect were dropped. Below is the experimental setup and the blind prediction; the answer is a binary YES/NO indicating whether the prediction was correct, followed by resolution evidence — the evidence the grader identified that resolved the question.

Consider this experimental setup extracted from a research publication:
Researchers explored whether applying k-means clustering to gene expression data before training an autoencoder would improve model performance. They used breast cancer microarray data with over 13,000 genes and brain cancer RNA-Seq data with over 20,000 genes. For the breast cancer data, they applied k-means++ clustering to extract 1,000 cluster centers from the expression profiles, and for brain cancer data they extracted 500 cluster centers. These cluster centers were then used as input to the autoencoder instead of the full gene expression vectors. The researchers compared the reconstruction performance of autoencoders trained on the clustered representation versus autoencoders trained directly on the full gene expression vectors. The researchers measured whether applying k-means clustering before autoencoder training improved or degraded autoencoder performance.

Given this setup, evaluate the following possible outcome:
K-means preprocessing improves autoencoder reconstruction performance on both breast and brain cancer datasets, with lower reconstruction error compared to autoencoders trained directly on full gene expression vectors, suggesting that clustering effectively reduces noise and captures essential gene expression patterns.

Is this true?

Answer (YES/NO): YES